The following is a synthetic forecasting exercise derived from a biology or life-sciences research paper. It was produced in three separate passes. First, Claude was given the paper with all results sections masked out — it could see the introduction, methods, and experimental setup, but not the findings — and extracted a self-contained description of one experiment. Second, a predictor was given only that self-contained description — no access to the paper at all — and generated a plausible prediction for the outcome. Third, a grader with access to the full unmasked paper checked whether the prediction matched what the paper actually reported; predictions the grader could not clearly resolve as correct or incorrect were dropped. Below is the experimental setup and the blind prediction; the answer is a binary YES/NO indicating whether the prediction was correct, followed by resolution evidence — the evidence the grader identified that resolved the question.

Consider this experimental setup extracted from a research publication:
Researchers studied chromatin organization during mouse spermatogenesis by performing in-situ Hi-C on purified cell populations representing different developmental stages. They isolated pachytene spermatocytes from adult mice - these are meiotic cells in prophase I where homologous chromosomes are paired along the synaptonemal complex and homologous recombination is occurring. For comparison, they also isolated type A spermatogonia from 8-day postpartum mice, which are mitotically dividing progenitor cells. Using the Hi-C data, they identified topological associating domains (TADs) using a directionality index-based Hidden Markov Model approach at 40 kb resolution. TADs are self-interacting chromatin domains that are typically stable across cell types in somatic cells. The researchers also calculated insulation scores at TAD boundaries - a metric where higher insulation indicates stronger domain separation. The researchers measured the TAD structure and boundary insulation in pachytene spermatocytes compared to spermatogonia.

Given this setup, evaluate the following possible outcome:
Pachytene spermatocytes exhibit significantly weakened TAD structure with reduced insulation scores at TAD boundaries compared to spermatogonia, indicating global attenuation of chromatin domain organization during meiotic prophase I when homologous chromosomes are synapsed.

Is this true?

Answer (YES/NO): YES